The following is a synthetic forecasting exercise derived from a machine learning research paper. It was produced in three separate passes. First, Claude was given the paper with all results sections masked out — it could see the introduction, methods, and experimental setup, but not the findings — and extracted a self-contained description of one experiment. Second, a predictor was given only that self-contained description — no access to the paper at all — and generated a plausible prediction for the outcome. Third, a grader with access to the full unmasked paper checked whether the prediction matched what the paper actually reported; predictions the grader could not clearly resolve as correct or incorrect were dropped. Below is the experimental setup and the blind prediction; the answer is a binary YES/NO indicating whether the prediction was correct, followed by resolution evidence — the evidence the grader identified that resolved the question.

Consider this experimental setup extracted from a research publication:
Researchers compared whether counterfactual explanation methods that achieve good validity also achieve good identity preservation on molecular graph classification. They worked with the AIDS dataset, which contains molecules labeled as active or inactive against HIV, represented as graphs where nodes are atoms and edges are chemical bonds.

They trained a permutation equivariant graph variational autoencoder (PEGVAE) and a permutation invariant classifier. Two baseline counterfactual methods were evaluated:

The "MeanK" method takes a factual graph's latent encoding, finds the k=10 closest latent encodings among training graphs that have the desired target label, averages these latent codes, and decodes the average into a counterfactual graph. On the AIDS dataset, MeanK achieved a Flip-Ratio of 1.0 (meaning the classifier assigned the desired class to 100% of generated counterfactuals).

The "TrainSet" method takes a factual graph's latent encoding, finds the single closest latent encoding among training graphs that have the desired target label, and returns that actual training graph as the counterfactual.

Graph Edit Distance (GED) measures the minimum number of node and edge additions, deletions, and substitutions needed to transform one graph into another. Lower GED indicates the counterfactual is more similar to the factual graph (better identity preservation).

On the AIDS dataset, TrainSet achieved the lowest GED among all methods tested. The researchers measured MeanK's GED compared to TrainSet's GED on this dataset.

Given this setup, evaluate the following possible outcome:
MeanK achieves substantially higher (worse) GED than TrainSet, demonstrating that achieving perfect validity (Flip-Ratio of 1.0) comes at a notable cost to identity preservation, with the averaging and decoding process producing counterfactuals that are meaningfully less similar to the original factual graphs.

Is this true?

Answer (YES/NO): YES